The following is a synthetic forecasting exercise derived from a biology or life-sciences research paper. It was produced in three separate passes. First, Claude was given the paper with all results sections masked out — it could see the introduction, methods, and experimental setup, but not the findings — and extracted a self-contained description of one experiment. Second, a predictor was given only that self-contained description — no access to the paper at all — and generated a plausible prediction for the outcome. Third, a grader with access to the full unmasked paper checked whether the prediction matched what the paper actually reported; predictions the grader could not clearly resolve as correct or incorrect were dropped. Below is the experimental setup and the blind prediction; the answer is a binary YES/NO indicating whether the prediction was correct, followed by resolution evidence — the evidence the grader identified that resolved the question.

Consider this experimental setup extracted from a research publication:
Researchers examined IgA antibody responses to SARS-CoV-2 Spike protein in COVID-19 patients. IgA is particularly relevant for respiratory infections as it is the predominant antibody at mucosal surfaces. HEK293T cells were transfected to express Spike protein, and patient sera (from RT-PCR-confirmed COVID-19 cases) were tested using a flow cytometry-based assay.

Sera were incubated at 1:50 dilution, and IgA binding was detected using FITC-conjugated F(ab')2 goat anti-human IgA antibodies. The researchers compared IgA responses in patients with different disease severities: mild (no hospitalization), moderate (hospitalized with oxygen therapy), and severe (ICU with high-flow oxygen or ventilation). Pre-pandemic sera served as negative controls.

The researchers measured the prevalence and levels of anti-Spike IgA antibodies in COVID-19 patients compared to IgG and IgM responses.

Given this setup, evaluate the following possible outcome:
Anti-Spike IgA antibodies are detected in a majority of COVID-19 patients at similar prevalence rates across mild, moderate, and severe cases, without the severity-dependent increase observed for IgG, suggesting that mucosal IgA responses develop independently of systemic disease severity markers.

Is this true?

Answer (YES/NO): NO